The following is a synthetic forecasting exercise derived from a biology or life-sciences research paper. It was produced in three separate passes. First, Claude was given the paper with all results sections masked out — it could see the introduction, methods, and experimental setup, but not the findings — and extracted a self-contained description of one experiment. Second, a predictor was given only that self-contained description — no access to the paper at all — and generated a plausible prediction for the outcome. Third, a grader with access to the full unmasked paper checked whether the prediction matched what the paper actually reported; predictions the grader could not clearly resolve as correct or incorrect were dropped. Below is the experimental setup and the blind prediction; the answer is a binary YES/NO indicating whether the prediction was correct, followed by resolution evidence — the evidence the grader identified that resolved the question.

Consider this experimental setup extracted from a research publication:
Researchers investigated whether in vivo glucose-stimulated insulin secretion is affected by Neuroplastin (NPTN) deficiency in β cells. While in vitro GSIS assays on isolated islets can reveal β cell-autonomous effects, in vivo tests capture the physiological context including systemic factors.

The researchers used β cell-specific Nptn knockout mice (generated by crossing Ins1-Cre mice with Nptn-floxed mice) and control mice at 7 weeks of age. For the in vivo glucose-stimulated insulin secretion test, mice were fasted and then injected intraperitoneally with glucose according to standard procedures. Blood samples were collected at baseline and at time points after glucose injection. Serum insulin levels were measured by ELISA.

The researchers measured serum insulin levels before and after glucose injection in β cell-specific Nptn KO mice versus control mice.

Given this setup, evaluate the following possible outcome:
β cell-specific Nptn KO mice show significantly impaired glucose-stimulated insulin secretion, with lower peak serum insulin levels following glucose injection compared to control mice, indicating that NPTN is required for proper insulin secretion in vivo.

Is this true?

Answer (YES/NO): NO